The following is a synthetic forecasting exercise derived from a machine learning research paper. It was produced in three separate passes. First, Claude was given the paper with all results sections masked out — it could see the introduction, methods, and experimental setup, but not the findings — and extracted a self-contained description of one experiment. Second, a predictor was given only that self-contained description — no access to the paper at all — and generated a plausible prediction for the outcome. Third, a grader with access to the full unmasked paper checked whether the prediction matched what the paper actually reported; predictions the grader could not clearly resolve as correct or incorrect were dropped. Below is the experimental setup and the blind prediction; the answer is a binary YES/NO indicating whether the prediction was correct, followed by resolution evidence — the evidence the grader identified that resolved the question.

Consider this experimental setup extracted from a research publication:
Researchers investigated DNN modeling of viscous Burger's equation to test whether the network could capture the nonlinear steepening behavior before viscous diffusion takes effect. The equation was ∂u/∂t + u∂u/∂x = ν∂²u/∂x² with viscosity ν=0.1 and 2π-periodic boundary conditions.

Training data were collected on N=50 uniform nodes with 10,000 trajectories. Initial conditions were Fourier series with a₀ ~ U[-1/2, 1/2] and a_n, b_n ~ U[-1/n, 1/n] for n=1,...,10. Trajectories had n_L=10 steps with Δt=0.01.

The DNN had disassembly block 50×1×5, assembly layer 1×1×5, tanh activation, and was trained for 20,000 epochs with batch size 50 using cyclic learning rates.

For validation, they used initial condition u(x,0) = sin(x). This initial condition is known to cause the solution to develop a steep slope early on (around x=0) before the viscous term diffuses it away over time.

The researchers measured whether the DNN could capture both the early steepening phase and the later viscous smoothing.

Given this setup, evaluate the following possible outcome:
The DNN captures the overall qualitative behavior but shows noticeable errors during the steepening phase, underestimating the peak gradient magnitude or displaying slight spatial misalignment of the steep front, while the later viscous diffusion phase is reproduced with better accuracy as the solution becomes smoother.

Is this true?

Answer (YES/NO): NO